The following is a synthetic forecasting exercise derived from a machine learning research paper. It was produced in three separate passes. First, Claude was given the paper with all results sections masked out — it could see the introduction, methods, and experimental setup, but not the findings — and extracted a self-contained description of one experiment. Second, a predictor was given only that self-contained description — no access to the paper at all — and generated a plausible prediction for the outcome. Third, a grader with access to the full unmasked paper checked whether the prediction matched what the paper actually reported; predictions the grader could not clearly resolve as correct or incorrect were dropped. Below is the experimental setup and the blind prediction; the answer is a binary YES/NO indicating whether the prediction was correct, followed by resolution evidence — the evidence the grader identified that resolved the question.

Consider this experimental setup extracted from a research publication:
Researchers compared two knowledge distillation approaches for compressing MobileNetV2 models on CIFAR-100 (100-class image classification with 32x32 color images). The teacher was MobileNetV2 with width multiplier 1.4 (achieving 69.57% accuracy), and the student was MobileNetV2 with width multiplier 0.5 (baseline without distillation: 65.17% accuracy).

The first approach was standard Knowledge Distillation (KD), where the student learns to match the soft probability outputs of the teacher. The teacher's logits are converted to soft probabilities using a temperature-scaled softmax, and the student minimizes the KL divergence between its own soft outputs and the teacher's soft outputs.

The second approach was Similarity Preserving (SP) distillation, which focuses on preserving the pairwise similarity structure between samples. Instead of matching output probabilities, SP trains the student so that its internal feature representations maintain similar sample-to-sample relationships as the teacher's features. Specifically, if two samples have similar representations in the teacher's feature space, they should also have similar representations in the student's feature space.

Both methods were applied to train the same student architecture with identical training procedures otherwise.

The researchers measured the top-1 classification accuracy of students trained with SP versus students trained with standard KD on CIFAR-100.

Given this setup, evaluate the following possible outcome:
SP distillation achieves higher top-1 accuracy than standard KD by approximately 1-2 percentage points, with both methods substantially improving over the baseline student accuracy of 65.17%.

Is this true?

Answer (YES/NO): NO